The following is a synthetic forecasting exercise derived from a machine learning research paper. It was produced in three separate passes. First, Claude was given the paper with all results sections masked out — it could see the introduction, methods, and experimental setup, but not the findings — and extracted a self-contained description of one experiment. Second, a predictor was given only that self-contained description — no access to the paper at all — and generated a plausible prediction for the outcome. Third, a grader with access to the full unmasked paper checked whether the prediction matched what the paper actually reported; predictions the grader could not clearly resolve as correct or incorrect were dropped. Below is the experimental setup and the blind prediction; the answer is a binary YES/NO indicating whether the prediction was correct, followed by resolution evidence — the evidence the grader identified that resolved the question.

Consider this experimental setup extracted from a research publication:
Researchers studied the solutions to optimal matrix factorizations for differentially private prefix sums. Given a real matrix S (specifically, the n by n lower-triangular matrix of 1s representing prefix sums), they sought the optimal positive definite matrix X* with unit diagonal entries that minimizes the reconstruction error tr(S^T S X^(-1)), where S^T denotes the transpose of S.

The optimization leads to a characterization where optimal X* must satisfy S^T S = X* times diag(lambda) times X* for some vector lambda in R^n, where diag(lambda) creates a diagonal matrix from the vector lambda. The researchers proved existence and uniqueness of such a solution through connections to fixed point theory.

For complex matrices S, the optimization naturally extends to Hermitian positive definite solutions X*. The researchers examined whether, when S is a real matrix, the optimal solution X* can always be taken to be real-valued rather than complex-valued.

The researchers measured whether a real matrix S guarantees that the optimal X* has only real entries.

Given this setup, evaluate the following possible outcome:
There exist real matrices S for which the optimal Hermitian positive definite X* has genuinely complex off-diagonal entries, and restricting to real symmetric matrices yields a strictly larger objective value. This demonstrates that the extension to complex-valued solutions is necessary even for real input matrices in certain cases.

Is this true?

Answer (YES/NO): NO